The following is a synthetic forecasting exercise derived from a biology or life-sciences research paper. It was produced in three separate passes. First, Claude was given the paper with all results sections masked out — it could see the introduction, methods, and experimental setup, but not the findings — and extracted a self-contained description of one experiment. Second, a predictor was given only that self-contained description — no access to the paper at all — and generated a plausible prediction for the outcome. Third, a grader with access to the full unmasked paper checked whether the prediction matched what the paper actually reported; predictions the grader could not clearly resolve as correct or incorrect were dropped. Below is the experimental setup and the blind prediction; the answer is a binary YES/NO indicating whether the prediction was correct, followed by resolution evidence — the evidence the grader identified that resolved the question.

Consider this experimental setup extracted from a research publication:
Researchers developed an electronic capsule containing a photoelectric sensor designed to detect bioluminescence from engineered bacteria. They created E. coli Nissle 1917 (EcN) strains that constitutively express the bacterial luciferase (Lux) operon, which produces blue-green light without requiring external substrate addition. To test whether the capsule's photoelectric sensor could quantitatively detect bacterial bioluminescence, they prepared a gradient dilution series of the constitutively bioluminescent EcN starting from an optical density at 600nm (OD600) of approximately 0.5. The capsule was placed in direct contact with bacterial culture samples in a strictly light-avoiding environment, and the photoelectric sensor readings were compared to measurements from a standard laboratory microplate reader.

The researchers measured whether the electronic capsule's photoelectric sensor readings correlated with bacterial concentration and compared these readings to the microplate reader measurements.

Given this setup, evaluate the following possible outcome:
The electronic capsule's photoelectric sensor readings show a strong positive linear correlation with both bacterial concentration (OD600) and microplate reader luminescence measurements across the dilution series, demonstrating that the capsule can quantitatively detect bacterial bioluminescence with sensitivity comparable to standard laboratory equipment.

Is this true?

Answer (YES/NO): NO